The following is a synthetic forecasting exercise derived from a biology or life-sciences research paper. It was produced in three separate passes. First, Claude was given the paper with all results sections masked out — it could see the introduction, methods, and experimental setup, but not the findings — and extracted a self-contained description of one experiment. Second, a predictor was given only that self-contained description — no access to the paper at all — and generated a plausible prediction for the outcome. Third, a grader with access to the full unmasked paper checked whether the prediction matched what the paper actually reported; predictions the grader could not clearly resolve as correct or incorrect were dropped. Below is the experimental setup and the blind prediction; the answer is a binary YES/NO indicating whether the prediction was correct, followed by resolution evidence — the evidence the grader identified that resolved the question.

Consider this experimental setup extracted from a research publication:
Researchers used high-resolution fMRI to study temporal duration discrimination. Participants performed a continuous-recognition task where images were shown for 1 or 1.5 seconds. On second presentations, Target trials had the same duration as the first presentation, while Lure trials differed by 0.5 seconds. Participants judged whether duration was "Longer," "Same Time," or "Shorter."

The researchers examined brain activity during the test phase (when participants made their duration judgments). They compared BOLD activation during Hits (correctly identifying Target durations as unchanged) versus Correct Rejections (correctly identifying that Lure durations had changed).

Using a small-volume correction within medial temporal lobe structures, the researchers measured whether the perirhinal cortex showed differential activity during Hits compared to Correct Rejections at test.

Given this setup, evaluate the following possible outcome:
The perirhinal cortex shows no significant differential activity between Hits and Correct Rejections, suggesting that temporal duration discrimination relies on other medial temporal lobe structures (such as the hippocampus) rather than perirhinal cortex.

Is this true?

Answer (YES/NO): NO